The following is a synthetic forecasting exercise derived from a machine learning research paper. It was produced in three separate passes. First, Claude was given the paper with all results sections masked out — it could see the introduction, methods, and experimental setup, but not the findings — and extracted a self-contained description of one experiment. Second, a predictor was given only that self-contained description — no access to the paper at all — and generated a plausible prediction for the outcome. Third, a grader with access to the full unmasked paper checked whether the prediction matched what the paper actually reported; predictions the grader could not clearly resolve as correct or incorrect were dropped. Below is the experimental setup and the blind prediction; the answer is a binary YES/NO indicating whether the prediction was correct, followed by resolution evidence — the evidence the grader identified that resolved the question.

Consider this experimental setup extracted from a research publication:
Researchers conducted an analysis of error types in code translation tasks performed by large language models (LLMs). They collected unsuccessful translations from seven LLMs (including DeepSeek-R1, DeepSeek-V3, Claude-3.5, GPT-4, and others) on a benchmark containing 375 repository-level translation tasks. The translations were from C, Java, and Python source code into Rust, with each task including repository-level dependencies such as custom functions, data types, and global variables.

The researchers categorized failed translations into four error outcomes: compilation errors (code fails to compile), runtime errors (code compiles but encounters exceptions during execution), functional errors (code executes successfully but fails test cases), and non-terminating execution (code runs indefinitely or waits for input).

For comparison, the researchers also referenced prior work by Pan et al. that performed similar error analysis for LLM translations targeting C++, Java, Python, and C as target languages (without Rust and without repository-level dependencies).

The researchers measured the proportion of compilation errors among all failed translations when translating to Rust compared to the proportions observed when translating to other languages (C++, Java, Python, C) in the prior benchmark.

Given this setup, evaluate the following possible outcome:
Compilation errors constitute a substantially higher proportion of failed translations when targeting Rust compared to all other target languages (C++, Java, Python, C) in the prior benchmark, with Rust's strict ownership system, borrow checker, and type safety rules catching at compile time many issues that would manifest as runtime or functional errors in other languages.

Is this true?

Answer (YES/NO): YES